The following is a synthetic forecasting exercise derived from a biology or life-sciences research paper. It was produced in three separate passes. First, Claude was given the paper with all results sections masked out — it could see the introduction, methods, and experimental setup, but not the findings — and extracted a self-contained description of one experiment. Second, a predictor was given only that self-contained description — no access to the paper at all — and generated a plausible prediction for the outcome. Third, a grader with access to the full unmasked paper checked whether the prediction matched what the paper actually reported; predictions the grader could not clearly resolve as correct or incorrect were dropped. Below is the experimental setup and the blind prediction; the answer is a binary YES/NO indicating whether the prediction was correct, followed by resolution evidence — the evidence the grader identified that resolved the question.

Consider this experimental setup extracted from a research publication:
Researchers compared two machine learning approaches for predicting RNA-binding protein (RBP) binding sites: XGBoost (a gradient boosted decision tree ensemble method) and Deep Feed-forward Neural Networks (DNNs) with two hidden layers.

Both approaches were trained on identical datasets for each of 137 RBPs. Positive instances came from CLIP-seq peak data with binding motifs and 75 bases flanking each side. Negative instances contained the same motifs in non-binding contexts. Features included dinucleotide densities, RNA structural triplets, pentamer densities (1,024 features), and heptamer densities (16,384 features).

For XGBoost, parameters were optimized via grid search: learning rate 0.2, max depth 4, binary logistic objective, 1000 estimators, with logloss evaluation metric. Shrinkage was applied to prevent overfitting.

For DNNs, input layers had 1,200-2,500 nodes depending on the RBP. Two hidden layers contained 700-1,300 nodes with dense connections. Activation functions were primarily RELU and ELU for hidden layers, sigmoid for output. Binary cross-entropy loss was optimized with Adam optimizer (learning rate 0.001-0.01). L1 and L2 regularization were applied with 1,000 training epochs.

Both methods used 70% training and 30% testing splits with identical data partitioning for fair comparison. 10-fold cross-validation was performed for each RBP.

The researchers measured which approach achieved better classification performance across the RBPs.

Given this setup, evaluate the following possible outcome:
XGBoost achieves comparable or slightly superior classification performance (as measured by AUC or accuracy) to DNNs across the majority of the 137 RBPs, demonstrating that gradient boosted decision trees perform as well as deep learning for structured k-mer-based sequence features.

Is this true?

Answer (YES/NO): NO